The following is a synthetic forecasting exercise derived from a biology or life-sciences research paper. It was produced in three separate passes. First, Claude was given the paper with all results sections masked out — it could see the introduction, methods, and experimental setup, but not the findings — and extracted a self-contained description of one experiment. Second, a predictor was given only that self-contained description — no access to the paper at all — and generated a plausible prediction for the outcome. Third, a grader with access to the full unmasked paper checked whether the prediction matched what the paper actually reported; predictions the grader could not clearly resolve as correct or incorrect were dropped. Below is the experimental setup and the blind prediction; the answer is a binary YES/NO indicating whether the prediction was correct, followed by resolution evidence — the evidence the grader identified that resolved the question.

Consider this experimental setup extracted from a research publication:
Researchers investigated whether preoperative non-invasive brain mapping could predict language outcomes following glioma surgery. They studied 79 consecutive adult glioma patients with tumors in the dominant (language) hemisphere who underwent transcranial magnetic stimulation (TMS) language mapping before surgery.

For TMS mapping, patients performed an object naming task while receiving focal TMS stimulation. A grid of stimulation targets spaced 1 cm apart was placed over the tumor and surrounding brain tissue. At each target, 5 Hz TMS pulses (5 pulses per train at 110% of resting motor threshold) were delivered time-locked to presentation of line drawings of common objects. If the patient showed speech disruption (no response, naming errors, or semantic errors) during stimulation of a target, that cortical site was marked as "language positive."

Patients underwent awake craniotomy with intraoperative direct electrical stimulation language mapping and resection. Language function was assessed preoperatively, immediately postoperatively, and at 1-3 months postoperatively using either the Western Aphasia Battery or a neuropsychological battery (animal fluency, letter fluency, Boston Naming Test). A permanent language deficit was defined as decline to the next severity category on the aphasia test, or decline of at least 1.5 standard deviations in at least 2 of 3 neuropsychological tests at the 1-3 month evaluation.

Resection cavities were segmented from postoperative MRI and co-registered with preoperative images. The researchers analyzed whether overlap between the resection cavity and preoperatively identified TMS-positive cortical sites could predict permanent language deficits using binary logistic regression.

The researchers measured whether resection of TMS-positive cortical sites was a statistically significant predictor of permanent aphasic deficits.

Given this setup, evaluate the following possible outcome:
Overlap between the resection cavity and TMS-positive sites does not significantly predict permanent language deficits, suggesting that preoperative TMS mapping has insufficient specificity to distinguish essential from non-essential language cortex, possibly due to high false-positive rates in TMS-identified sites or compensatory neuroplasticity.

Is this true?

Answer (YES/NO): YES